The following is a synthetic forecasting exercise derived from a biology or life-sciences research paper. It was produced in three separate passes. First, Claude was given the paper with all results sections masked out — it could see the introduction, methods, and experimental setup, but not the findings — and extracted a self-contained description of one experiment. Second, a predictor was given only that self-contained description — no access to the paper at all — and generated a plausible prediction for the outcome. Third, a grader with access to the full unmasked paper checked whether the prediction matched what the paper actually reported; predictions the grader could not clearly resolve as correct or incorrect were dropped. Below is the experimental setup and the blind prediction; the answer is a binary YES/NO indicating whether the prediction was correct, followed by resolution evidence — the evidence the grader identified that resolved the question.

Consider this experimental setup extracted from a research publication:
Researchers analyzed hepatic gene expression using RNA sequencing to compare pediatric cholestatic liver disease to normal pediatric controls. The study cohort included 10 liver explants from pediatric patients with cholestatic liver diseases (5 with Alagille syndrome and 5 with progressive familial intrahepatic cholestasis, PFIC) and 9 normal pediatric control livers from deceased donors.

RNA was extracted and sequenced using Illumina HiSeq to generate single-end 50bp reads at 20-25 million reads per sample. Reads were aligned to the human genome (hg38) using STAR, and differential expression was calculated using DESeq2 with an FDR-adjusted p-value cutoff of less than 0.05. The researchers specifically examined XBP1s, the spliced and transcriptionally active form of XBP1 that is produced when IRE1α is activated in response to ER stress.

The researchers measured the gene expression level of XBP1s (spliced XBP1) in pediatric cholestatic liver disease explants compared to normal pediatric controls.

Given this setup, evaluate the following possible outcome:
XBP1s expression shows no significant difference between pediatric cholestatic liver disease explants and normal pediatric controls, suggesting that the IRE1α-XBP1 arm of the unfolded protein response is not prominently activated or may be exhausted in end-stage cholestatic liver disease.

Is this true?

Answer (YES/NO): NO